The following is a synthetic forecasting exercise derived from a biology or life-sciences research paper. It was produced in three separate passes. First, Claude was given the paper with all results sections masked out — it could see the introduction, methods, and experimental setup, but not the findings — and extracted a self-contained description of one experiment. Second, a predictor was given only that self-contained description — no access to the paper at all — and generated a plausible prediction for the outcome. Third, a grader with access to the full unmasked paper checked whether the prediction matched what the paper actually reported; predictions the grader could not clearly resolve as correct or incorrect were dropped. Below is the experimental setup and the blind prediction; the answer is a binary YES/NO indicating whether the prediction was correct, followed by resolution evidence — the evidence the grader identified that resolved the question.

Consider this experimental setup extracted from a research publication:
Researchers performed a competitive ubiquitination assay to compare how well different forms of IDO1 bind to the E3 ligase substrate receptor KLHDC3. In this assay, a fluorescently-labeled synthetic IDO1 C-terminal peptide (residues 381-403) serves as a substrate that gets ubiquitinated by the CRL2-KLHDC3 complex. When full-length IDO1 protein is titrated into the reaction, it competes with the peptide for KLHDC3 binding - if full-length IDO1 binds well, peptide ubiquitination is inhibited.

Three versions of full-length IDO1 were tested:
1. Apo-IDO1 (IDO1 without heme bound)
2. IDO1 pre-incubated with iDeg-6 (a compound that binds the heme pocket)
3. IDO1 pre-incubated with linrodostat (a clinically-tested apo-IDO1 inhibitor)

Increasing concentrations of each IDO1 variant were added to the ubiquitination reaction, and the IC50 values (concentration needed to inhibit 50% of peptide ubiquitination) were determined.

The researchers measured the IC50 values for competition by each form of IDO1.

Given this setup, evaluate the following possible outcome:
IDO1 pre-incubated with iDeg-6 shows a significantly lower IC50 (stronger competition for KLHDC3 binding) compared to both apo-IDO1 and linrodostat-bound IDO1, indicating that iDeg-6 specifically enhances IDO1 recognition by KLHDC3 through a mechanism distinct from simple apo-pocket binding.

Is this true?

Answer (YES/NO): NO